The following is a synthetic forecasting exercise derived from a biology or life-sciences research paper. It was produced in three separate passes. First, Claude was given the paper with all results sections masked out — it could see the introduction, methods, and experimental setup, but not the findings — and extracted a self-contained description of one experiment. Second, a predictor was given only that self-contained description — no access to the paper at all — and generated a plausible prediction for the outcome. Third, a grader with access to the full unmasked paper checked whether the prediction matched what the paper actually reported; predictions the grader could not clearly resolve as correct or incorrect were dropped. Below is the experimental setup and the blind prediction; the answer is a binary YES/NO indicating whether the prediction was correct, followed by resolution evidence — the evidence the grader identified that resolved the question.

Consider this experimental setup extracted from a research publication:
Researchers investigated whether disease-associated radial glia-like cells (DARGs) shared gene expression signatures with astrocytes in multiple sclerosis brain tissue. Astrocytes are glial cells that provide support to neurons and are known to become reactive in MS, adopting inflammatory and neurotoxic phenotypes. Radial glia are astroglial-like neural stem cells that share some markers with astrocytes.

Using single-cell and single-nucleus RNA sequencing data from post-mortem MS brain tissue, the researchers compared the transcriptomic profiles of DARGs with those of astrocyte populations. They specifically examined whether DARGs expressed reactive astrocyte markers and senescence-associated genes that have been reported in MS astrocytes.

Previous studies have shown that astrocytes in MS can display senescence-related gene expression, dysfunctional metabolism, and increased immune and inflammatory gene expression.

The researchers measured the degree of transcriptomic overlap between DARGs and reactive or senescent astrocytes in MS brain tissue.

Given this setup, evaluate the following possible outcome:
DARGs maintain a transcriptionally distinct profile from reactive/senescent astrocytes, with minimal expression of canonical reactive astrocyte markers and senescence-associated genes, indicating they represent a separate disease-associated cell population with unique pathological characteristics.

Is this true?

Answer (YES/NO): NO